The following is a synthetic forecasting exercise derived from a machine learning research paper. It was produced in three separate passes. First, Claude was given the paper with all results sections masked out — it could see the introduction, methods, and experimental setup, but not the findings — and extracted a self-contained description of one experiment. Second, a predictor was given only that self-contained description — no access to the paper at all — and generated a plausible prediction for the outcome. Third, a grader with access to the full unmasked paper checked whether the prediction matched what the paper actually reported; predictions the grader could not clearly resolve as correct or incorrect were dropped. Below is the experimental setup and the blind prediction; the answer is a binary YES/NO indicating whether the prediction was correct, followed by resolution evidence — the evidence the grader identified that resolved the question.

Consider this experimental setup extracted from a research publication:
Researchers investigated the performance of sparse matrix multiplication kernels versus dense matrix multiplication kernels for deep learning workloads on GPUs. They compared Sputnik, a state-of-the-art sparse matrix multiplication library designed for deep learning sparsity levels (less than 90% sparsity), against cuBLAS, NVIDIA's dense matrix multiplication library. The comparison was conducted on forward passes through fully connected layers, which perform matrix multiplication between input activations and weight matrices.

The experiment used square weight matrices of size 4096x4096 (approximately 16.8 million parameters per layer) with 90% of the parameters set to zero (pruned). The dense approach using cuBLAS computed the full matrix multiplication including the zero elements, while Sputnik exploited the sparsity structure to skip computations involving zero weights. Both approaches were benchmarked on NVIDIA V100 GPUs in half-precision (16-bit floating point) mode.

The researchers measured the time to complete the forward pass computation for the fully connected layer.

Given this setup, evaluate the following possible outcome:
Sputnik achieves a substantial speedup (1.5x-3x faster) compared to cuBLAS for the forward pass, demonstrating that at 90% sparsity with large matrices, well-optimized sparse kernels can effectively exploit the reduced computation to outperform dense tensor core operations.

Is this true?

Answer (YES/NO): NO